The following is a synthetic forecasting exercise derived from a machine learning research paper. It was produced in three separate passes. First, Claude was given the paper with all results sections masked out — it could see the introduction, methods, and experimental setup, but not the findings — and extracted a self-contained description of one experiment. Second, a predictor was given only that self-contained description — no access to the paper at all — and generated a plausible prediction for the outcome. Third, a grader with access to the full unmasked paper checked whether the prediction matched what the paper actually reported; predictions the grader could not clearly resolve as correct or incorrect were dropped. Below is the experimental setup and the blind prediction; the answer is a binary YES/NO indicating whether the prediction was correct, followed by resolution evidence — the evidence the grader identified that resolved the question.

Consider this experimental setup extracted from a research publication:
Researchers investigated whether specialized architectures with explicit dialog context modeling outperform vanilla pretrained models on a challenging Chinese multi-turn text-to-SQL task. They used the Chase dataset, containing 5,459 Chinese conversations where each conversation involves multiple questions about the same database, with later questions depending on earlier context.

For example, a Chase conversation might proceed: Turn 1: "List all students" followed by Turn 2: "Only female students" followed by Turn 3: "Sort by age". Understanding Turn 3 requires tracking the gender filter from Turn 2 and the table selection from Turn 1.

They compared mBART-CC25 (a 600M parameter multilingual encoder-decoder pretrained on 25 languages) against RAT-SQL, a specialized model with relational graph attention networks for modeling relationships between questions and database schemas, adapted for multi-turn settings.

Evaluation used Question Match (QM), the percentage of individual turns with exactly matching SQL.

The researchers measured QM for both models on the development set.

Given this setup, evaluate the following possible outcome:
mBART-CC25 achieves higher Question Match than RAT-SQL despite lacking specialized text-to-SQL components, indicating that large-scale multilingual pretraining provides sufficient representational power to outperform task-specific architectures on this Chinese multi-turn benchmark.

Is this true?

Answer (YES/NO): YES